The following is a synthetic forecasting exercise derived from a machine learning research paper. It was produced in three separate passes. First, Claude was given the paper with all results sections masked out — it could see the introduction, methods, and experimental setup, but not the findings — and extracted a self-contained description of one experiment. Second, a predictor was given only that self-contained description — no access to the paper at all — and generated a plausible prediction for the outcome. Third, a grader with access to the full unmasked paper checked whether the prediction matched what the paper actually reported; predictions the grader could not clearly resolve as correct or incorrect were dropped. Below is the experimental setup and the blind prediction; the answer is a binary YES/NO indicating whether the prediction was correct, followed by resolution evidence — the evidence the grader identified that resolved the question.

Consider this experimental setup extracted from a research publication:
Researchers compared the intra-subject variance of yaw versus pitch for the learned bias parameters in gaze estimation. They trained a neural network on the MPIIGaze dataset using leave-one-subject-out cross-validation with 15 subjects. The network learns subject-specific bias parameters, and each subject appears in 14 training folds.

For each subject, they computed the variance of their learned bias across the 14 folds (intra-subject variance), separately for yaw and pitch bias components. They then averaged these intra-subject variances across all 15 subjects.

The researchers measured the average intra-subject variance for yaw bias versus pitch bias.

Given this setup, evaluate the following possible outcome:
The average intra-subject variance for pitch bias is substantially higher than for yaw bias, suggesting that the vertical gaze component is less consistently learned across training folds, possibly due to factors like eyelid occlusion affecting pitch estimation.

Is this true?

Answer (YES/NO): NO